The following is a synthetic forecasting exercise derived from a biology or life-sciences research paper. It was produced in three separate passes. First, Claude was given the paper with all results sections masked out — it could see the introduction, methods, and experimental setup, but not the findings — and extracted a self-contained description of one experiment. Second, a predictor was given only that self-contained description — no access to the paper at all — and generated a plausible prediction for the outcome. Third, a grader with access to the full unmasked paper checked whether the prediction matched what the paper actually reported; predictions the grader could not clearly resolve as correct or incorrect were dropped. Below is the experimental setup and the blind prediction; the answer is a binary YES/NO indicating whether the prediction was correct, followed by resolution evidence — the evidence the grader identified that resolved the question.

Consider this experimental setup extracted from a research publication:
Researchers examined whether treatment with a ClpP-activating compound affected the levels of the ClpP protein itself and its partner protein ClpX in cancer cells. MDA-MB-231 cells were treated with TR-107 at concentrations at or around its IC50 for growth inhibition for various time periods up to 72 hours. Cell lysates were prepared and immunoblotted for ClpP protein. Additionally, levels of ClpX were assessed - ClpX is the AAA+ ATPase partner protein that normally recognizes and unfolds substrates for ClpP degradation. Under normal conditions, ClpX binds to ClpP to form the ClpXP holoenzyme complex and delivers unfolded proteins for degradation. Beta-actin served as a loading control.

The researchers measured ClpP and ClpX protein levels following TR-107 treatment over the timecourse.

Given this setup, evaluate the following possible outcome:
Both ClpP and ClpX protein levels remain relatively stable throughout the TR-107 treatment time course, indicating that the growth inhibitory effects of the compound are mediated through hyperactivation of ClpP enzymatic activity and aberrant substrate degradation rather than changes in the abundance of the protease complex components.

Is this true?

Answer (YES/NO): NO